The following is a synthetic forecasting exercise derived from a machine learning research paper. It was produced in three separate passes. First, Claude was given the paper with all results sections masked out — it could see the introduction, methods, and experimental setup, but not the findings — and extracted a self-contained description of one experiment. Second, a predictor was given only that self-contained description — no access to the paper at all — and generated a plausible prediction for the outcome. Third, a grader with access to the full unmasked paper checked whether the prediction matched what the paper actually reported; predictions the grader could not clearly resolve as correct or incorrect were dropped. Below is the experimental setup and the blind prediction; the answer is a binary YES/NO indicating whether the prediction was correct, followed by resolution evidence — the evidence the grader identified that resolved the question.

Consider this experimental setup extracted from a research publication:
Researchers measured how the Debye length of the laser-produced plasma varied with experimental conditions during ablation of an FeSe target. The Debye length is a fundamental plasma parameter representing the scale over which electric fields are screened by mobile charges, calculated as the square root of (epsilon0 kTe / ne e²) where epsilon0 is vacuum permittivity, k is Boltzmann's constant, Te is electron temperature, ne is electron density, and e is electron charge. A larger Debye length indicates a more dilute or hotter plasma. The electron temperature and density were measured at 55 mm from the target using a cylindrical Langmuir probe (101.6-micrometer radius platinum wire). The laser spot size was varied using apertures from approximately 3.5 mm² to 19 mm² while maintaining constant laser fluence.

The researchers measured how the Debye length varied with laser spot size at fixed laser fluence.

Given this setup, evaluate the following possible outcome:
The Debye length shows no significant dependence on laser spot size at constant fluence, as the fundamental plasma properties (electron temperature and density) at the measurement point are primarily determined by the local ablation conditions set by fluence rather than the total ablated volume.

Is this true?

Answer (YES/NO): NO